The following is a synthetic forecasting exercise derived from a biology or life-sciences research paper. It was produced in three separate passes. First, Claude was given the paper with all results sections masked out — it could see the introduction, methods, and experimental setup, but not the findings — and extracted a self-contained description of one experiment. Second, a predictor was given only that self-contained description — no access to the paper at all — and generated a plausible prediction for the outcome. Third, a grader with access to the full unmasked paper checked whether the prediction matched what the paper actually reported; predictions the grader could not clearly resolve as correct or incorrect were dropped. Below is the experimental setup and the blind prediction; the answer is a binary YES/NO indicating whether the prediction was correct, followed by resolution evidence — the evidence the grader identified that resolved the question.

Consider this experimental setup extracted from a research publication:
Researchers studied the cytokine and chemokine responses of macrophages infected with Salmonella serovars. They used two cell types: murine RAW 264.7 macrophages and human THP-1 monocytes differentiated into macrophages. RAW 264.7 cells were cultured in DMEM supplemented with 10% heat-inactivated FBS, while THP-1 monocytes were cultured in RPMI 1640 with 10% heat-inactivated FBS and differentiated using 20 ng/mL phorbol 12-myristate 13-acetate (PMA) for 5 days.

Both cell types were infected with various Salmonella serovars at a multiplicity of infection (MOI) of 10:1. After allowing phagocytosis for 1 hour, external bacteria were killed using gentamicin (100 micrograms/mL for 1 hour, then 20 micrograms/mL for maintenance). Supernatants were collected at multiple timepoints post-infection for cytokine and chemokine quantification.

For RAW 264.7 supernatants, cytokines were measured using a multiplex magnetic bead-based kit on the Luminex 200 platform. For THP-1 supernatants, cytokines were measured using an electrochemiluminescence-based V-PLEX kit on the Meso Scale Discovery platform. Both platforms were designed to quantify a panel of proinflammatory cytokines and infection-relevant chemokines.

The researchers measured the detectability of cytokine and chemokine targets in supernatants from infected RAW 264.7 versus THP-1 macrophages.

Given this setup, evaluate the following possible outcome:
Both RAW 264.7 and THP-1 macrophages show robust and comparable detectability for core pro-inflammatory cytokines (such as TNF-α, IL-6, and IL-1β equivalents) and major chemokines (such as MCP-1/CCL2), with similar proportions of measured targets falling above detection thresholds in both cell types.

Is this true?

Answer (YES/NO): NO